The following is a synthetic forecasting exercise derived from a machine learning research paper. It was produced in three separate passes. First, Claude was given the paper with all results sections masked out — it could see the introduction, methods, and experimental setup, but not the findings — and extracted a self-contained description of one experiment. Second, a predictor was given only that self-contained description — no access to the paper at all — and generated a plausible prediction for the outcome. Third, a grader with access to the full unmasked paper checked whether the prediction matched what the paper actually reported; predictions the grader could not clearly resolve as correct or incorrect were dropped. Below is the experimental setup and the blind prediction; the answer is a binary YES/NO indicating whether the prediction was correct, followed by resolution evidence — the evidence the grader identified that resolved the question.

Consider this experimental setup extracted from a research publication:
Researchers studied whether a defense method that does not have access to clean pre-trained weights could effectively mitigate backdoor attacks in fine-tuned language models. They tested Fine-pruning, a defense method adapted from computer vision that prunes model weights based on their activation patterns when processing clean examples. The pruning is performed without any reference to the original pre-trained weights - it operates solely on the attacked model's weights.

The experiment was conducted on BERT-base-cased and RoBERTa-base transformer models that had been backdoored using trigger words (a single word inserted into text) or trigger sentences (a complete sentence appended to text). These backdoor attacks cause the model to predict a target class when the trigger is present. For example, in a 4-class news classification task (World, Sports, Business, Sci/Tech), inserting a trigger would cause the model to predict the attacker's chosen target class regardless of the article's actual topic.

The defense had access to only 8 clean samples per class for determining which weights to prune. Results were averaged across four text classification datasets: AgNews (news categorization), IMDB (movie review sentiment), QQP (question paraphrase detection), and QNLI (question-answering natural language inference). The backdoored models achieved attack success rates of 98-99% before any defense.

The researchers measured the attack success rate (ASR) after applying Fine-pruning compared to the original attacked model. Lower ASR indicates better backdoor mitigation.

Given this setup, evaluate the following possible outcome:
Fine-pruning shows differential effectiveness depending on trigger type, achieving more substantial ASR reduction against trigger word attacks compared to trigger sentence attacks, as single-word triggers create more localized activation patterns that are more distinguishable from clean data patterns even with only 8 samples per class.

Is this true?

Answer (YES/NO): NO